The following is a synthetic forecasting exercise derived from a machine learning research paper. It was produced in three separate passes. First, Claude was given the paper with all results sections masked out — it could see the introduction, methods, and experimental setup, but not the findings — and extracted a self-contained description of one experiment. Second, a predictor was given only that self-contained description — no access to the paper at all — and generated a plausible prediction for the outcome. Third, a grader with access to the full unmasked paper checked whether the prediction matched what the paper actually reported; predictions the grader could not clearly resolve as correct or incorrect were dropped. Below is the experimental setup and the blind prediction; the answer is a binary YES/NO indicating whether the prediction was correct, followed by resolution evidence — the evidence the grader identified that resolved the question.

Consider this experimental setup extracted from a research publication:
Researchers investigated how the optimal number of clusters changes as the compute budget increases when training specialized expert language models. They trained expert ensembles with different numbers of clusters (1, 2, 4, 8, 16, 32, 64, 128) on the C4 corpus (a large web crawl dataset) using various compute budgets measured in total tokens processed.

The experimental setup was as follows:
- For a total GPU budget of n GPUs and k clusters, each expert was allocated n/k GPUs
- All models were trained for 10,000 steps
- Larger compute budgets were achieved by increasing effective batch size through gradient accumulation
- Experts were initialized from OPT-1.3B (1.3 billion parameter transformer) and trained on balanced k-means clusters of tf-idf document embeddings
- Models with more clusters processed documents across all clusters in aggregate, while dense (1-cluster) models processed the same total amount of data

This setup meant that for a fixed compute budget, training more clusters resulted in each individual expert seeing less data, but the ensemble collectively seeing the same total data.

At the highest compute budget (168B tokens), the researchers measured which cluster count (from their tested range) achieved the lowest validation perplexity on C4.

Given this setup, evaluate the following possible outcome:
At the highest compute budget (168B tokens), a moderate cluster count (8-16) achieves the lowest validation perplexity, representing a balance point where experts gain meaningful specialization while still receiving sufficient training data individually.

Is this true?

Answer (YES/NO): YES